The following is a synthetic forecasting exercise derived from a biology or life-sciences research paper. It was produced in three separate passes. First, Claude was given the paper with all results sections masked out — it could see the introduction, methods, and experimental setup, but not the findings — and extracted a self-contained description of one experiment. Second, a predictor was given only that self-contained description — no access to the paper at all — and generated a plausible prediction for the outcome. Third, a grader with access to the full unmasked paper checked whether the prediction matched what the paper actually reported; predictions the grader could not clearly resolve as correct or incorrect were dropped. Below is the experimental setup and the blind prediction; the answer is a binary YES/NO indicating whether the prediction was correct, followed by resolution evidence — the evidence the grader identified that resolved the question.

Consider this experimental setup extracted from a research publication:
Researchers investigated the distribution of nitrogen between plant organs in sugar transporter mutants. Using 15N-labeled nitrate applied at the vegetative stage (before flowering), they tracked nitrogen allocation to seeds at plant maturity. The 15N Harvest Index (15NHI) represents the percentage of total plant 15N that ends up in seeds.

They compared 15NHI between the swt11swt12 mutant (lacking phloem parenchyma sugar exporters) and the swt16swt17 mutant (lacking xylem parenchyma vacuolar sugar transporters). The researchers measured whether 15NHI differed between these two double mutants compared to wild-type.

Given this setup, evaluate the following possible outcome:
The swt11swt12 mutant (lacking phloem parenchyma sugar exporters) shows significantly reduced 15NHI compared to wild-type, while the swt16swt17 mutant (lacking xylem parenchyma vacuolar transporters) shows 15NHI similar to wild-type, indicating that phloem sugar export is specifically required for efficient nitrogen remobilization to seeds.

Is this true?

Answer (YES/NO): NO